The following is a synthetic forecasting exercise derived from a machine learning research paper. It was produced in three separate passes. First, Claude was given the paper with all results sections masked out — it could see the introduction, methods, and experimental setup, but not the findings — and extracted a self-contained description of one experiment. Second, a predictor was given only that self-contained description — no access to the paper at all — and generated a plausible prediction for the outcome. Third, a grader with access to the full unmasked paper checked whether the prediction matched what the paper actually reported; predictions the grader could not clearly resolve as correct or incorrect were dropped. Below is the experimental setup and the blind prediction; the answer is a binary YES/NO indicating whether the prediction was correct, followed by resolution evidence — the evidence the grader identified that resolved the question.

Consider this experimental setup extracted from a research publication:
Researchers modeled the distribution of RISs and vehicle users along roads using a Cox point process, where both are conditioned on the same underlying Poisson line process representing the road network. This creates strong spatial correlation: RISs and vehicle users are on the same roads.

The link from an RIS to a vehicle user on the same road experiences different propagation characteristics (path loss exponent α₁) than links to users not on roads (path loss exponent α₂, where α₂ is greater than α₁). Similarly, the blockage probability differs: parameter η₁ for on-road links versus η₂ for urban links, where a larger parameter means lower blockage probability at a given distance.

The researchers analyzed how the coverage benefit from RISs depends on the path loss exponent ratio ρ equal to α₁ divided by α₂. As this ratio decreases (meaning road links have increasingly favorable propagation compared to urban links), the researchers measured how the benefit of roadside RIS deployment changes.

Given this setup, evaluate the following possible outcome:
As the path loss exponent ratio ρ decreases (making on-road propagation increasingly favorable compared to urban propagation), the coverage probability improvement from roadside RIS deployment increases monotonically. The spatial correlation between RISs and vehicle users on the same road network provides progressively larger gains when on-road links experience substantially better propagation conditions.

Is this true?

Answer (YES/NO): YES